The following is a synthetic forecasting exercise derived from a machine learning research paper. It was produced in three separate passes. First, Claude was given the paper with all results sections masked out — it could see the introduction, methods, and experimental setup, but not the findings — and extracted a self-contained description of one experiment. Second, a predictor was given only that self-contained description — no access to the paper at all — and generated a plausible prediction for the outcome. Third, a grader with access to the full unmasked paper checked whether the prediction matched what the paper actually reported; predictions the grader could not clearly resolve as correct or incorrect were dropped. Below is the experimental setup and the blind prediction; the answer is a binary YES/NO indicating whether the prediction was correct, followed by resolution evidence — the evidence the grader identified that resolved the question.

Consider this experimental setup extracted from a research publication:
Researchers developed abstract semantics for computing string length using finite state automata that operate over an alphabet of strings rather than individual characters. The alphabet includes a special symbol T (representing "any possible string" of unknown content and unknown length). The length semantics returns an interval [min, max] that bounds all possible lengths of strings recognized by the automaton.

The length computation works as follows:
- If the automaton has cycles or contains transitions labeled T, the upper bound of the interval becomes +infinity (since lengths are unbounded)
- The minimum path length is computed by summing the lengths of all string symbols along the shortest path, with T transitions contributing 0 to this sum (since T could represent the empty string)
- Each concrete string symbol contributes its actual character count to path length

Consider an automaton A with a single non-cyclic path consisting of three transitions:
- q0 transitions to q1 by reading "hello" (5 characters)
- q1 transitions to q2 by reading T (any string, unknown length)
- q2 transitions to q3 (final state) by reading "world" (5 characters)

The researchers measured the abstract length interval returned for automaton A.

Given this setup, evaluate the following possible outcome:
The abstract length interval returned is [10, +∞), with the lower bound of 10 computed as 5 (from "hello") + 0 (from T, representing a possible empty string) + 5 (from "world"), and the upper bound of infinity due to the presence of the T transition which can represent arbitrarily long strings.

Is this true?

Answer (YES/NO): YES